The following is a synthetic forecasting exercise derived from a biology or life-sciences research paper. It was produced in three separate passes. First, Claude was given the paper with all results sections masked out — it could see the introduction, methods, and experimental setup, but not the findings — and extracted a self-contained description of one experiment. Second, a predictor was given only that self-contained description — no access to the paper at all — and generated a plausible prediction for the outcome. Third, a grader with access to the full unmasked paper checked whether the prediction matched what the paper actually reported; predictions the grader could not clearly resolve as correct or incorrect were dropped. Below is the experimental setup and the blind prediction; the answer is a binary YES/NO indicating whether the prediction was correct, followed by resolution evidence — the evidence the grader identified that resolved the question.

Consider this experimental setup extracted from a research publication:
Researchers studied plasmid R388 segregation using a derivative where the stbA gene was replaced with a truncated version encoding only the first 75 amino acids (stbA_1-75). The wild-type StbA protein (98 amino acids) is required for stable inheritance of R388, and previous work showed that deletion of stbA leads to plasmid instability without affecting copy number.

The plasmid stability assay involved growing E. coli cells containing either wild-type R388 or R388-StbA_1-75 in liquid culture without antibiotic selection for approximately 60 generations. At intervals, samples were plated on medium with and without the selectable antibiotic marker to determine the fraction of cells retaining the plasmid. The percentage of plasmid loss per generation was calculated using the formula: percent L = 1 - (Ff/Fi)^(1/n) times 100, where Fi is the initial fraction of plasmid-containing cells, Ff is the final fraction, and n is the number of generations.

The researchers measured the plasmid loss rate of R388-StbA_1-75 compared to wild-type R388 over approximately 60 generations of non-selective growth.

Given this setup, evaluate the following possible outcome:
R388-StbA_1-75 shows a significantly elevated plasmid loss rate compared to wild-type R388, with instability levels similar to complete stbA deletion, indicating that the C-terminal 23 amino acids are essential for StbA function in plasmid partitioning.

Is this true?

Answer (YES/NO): NO